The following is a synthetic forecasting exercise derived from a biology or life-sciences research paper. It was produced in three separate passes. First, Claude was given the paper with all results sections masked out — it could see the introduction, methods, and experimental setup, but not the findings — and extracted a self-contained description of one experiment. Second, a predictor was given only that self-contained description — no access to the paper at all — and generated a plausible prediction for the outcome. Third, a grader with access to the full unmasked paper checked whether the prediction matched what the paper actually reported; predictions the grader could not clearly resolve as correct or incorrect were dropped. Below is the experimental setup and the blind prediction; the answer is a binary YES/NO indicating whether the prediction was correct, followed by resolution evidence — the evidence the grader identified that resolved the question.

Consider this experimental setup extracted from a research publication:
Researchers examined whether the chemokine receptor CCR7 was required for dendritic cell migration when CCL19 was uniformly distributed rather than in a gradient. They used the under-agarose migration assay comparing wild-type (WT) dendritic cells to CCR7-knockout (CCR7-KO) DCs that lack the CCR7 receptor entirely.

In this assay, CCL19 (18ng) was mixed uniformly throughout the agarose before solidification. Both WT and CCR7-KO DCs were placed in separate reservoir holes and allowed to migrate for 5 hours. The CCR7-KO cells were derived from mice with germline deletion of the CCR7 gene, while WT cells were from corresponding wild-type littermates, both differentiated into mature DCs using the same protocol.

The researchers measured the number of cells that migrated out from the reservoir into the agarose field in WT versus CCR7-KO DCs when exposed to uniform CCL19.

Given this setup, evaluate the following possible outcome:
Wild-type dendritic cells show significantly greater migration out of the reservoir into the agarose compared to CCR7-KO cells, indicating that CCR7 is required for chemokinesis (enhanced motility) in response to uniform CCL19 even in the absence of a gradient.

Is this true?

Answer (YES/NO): YES